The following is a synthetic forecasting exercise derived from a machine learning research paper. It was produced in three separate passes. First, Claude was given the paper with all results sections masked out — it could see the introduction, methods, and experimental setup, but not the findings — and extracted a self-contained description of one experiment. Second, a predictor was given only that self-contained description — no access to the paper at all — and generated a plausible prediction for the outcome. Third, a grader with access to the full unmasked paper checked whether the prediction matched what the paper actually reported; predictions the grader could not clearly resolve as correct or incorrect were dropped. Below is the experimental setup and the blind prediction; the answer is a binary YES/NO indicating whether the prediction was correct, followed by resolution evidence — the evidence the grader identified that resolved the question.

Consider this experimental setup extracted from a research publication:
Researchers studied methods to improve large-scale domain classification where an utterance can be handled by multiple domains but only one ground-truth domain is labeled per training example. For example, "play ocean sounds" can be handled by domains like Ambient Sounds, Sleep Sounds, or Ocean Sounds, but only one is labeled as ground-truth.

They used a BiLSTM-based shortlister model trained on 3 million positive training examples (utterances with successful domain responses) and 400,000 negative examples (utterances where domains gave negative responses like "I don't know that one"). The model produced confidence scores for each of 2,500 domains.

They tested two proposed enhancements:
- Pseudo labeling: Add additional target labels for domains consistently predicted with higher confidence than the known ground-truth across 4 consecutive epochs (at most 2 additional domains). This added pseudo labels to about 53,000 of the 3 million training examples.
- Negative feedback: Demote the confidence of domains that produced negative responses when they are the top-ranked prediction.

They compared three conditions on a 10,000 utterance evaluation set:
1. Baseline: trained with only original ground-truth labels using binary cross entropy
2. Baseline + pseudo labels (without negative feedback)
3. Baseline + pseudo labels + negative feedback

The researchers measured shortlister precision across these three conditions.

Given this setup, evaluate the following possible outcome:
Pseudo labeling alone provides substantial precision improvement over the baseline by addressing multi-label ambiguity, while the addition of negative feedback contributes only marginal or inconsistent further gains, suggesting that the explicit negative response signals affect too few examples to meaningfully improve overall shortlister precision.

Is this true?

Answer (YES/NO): NO